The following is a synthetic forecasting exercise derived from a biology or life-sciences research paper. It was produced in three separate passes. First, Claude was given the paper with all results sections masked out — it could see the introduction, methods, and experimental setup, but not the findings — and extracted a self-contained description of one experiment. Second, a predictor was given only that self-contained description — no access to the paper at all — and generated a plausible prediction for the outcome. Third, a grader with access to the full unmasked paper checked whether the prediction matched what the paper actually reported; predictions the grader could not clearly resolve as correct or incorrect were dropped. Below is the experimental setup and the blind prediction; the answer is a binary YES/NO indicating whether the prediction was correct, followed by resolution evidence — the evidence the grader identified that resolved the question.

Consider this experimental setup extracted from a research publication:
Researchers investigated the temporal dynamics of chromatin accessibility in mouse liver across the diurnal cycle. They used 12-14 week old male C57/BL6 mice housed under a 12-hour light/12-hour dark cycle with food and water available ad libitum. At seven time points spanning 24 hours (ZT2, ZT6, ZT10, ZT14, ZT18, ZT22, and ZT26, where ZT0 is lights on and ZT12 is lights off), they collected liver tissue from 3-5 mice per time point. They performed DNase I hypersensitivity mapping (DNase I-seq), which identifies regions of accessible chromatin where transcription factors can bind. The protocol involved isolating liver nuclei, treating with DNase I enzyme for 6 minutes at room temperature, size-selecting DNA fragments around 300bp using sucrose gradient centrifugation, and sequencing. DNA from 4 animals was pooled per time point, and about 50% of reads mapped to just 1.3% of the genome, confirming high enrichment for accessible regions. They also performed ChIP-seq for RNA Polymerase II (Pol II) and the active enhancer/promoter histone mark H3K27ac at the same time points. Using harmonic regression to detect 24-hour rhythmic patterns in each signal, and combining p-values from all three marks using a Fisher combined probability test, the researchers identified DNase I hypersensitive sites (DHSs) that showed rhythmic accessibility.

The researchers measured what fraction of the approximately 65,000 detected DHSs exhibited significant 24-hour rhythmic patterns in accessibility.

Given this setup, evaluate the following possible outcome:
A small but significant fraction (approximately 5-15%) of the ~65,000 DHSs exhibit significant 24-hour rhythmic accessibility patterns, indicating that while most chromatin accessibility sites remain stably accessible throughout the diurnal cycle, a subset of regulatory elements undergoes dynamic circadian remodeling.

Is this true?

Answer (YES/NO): YES